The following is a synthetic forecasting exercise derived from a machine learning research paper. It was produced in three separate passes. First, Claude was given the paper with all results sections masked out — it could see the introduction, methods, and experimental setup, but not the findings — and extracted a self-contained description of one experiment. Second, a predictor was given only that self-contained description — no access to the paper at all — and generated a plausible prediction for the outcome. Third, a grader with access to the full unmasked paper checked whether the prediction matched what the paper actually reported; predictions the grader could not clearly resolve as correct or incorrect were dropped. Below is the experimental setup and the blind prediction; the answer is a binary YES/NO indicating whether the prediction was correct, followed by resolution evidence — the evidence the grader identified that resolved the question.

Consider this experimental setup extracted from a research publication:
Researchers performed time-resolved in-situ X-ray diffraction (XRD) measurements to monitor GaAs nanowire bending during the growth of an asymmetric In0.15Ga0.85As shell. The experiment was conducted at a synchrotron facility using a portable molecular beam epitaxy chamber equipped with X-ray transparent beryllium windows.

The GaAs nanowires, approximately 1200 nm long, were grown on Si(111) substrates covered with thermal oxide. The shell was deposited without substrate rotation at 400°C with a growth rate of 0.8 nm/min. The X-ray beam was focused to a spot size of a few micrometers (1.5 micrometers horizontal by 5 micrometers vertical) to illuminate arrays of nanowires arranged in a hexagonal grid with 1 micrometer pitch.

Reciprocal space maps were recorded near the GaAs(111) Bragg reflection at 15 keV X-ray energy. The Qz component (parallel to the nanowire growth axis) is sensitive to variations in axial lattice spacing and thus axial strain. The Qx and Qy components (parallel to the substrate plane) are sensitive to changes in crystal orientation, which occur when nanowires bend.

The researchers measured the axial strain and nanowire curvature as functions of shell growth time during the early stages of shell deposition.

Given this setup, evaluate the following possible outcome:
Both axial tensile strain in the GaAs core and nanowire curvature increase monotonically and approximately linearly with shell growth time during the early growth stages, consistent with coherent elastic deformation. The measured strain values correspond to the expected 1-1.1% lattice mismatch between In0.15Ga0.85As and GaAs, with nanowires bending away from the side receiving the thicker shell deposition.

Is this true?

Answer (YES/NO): NO